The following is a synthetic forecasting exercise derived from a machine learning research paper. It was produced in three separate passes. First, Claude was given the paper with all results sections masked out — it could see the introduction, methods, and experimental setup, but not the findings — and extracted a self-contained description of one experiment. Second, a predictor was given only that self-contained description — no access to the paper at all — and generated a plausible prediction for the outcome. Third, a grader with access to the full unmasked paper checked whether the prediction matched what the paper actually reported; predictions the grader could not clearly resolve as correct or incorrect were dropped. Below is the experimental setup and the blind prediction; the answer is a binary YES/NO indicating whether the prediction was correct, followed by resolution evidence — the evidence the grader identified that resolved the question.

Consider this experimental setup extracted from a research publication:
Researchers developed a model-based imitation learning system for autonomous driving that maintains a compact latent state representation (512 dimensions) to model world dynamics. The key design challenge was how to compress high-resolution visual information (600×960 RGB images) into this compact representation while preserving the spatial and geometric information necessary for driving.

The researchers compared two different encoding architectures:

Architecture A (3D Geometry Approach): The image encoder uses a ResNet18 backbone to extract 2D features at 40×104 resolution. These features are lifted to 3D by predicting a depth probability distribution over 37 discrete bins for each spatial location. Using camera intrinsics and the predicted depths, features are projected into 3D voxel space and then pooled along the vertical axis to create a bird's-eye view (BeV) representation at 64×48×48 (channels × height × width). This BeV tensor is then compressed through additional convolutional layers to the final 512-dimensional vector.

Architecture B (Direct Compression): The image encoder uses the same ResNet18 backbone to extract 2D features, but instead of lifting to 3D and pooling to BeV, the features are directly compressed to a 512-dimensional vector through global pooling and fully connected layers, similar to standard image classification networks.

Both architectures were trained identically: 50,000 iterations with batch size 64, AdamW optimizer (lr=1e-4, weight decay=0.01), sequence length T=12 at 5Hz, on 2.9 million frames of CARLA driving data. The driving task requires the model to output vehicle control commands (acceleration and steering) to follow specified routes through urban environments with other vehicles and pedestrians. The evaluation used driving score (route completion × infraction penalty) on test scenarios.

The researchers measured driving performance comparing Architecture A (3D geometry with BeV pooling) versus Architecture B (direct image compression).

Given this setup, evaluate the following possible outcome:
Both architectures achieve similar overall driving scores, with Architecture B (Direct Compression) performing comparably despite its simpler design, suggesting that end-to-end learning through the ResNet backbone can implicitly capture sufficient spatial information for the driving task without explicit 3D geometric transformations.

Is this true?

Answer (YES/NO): NO